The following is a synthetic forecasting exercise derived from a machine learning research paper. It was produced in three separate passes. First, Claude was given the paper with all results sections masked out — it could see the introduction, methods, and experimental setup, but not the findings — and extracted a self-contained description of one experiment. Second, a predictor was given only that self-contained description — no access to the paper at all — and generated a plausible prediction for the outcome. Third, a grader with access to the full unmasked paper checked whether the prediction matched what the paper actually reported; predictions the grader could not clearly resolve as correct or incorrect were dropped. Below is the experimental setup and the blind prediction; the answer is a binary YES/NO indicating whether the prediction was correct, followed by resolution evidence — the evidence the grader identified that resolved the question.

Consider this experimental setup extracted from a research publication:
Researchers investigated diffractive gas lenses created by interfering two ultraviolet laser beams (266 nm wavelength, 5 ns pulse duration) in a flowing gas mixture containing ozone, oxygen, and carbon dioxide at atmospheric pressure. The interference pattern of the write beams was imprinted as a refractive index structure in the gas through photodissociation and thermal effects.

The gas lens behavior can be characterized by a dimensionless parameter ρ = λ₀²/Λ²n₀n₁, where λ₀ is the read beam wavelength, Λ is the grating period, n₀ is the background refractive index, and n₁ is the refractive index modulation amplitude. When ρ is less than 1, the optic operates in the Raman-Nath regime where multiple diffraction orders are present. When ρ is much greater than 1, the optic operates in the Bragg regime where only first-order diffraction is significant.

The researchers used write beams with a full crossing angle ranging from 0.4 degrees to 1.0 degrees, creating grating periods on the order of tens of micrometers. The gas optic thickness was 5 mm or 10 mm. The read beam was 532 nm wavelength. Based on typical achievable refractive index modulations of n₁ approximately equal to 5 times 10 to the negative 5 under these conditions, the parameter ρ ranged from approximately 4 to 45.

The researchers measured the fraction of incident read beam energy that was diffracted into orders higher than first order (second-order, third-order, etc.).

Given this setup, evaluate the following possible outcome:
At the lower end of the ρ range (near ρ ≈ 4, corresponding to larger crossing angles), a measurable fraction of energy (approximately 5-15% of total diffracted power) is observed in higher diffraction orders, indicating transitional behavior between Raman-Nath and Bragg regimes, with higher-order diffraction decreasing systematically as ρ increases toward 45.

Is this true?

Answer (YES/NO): NO